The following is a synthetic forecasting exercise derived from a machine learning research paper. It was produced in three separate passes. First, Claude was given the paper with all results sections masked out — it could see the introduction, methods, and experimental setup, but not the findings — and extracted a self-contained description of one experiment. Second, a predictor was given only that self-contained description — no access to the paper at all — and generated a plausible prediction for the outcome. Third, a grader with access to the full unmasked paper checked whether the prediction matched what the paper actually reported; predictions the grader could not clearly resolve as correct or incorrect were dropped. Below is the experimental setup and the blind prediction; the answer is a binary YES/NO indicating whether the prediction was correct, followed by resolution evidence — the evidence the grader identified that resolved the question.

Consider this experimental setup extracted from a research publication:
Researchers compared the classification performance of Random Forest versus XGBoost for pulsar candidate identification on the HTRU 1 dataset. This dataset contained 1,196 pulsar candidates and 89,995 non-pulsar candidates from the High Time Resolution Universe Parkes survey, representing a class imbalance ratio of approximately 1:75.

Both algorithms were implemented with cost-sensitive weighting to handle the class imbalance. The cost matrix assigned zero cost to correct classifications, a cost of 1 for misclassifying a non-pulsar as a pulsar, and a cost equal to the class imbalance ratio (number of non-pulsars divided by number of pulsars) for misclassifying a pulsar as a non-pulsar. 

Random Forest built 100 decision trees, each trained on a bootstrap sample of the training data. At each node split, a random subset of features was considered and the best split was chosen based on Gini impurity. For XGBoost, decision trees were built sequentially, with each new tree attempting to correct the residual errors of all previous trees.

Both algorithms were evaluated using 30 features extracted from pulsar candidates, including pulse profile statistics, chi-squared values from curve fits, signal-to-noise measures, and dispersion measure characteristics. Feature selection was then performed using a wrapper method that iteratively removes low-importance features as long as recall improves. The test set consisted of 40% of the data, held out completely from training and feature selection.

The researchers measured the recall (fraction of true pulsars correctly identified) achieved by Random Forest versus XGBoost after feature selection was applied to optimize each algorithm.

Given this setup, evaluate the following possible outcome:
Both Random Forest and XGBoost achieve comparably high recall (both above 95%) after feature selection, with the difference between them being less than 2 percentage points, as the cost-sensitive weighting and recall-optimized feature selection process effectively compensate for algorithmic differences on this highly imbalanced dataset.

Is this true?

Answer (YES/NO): YES